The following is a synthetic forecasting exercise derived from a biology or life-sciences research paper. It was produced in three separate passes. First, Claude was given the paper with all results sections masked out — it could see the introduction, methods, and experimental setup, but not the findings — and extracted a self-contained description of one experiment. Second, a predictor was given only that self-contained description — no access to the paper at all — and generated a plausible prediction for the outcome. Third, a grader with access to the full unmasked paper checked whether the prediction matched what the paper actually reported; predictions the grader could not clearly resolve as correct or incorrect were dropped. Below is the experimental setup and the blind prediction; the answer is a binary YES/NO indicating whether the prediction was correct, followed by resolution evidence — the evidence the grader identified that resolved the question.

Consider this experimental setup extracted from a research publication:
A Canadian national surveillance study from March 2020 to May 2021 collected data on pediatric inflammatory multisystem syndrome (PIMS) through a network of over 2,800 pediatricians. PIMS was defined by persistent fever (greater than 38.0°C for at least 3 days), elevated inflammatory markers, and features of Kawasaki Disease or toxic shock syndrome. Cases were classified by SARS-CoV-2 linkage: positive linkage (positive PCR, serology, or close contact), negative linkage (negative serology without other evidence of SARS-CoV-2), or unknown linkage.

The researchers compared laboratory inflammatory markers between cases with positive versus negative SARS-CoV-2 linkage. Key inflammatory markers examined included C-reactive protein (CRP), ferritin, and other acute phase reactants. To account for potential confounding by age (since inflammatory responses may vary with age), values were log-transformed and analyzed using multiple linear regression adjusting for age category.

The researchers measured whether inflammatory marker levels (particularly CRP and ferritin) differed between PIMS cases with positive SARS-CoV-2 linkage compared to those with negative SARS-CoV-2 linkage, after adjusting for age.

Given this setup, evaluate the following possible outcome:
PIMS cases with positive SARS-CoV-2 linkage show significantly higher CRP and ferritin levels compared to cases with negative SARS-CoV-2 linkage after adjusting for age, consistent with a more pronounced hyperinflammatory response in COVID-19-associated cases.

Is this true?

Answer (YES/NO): YES